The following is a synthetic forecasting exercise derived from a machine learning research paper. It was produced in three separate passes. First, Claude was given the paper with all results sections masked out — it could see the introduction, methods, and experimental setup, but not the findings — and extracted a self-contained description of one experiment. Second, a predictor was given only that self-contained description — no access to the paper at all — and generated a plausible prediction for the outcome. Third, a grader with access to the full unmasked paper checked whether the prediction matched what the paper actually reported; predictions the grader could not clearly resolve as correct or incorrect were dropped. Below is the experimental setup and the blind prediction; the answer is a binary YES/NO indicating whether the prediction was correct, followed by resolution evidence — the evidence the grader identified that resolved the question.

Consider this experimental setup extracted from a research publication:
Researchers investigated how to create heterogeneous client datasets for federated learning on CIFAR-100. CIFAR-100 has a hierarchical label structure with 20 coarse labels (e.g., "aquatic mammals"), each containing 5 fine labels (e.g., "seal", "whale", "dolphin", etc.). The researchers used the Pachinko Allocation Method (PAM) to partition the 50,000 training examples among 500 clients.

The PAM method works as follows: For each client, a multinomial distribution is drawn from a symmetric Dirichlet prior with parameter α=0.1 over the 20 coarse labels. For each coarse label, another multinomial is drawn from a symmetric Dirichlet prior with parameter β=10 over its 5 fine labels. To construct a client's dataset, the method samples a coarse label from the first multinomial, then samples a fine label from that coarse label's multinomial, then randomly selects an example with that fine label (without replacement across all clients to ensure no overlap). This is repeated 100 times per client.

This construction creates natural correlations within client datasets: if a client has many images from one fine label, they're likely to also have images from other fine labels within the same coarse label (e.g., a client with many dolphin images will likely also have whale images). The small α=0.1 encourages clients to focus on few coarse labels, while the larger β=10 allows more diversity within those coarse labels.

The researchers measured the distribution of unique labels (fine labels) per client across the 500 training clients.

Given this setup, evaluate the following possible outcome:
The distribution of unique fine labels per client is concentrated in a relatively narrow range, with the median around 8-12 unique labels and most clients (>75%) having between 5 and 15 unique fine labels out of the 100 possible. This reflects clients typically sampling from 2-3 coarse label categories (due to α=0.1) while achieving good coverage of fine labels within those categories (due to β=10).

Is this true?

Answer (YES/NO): NO